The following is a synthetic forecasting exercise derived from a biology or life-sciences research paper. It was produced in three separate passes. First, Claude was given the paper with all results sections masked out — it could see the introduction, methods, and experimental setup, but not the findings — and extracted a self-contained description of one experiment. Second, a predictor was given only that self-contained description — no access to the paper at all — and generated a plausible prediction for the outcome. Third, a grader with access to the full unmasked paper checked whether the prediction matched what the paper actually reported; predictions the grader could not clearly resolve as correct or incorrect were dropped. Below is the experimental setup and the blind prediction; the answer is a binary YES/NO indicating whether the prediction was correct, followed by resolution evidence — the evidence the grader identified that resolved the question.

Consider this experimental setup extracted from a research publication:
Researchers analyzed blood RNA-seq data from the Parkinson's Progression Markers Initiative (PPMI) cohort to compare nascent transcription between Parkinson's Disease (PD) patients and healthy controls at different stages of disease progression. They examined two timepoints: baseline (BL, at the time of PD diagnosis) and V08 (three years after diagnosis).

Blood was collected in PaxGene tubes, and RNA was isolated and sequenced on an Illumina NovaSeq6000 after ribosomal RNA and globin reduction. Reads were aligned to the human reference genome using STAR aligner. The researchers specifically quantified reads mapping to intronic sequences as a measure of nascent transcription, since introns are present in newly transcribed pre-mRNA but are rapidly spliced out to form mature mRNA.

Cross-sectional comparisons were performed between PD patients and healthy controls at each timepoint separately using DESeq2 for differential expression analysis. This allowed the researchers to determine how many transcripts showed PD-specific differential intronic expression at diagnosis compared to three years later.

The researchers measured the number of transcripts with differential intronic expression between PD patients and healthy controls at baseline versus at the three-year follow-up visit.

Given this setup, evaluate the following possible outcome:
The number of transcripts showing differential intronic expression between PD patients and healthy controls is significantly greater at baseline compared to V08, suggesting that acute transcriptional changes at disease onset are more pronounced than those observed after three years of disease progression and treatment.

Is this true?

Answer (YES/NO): NO